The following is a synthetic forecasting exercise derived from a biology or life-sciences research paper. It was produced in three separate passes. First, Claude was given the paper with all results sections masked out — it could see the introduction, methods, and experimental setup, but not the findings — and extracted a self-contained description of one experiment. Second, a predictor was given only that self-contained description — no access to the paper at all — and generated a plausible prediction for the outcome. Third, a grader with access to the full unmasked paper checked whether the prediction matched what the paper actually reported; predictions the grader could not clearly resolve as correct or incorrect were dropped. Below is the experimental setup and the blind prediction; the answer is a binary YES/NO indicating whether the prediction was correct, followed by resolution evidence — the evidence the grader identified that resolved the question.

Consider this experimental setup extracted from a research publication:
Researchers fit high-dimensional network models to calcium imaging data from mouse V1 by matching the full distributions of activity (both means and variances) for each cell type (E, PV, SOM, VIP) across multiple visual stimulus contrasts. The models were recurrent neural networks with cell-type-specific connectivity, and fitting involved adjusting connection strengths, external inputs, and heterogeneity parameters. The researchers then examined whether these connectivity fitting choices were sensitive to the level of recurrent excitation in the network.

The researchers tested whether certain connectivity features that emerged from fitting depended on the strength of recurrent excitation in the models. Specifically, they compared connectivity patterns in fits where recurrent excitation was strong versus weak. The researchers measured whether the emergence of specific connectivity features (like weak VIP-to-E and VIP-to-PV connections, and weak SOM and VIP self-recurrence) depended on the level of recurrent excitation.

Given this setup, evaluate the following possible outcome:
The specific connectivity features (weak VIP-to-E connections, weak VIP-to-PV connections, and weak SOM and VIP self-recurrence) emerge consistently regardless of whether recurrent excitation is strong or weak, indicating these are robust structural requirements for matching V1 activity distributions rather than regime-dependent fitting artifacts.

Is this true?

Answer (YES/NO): NO